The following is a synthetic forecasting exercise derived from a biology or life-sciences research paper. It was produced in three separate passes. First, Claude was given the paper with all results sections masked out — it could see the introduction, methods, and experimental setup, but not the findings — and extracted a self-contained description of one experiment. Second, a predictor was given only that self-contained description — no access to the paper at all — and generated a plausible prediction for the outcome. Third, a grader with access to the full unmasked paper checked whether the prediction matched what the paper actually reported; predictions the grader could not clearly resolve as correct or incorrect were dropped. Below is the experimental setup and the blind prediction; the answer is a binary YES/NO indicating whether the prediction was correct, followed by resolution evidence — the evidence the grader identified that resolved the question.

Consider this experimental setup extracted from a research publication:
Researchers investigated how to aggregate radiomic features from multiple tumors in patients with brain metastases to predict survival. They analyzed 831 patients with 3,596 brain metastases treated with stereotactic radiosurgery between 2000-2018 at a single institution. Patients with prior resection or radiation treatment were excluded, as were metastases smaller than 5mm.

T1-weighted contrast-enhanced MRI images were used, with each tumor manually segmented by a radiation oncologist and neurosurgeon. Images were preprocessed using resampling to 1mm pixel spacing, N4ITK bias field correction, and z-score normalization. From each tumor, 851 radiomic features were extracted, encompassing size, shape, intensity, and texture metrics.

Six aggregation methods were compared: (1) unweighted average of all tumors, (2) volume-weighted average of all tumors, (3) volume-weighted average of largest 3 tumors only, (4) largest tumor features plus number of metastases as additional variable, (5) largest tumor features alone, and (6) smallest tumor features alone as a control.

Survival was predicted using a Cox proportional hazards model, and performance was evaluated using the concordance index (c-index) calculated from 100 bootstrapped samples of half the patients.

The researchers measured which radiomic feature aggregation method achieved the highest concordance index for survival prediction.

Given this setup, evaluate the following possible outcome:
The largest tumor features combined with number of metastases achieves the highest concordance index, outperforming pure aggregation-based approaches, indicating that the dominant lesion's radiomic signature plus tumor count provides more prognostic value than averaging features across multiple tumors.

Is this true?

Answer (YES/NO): NO